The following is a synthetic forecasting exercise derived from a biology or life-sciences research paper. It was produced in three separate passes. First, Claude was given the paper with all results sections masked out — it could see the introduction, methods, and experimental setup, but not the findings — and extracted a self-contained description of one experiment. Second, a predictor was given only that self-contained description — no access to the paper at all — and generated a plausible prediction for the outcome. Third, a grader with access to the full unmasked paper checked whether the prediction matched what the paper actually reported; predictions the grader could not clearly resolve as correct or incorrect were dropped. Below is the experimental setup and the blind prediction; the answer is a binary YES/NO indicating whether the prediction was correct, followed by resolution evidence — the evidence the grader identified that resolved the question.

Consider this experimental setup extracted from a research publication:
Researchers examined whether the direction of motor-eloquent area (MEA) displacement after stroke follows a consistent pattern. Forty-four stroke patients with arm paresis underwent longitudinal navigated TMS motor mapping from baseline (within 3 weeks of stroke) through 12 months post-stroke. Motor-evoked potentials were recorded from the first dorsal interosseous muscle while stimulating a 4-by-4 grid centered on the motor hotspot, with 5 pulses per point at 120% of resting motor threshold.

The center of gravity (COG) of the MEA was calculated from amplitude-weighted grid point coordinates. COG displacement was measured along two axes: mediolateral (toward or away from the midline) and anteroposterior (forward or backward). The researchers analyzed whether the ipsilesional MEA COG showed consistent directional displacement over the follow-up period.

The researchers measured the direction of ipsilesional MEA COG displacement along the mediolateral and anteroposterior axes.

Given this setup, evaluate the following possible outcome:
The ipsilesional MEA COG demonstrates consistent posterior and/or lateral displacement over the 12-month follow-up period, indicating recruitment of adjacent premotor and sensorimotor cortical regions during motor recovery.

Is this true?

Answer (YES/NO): NO